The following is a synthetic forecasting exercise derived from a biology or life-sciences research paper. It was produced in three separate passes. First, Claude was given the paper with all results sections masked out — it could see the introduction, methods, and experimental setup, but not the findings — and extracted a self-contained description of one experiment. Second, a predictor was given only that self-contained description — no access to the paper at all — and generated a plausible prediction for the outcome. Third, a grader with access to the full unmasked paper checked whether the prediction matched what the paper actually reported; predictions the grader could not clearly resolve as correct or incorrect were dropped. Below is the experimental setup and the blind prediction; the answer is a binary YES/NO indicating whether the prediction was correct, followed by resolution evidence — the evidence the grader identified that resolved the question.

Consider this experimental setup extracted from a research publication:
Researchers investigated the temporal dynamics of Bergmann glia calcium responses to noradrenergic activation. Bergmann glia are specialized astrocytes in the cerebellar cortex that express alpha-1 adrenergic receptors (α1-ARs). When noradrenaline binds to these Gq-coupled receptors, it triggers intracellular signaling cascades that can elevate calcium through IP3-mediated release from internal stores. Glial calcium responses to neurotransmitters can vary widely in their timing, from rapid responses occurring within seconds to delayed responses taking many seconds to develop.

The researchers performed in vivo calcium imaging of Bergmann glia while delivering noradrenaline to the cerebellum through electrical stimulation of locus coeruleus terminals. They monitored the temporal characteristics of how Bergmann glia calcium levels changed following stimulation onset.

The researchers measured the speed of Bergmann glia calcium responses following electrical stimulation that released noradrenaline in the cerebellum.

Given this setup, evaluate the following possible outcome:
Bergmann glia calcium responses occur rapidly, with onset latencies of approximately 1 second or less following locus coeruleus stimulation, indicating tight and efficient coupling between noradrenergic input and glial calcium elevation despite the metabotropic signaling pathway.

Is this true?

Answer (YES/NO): NO